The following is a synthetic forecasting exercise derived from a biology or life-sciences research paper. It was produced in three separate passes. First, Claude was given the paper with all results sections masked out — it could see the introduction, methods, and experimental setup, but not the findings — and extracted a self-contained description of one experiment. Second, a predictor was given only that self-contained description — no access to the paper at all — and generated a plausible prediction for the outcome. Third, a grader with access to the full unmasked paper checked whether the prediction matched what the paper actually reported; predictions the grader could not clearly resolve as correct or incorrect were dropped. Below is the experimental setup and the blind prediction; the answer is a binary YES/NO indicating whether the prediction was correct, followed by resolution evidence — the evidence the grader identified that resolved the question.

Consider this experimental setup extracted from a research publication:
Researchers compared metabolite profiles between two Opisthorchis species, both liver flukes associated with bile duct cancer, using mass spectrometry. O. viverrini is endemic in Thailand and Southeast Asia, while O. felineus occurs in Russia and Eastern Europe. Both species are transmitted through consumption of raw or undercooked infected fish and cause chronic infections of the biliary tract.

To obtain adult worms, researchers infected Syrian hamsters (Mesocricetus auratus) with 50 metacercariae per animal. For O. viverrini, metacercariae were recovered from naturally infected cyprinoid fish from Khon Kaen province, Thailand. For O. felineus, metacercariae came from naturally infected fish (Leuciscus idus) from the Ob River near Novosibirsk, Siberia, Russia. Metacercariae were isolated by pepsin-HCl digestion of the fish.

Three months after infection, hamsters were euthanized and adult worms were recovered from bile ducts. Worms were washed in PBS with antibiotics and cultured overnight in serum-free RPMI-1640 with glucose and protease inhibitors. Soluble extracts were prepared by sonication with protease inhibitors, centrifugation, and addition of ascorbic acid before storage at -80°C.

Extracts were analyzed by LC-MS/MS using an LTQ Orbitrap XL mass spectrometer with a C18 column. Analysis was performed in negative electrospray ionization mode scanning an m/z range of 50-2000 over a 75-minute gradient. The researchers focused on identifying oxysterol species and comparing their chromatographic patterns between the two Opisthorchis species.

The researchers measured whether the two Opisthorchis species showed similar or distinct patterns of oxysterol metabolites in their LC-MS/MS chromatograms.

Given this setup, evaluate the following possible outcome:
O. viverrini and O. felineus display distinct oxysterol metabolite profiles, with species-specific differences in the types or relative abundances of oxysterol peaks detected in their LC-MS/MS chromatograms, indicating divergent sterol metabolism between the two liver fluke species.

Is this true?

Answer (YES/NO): NO